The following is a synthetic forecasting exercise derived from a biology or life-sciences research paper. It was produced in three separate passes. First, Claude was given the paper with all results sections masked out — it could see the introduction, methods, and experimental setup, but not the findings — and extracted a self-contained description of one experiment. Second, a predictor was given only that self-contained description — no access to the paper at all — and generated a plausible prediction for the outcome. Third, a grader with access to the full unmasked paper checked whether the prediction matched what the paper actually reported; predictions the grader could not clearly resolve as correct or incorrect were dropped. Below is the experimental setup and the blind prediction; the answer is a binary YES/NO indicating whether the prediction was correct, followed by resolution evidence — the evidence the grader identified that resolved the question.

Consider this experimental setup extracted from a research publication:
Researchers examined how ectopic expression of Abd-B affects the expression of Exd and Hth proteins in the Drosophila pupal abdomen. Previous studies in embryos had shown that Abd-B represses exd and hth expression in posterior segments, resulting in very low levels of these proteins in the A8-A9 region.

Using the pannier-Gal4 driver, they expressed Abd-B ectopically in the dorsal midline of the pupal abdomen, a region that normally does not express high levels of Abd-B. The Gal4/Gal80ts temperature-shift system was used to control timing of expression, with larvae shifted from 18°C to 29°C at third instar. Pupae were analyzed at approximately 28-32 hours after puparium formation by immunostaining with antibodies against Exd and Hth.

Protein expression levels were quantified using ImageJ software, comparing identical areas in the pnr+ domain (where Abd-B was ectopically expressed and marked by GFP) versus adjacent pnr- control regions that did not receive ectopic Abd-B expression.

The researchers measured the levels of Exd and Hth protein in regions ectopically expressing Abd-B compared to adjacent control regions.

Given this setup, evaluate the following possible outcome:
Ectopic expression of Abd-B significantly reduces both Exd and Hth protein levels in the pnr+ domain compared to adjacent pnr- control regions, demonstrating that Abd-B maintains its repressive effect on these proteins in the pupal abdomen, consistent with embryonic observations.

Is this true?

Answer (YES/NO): YES